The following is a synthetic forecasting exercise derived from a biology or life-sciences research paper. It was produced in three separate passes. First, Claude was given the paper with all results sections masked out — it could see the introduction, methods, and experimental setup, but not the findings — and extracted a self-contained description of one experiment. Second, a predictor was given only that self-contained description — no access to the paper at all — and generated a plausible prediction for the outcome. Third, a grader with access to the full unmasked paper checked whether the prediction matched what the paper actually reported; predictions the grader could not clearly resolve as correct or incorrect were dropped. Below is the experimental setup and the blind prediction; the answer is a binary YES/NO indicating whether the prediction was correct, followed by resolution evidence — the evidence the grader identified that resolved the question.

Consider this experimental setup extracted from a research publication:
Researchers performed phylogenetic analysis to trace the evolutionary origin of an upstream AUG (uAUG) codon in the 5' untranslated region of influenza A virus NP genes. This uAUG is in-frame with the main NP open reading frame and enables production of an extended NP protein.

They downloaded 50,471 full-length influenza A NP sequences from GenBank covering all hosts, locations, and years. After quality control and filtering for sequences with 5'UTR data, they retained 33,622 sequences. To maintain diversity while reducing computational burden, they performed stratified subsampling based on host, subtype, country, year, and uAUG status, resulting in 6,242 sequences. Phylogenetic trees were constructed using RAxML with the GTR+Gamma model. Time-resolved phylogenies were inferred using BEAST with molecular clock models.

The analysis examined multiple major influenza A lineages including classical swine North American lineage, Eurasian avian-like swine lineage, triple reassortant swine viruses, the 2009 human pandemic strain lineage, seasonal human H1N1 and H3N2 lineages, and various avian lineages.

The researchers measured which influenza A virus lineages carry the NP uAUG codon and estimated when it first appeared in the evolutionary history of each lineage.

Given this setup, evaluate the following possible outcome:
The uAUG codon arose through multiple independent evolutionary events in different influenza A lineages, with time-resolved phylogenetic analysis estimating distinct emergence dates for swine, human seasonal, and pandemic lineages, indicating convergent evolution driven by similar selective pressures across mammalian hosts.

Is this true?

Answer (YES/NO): NO